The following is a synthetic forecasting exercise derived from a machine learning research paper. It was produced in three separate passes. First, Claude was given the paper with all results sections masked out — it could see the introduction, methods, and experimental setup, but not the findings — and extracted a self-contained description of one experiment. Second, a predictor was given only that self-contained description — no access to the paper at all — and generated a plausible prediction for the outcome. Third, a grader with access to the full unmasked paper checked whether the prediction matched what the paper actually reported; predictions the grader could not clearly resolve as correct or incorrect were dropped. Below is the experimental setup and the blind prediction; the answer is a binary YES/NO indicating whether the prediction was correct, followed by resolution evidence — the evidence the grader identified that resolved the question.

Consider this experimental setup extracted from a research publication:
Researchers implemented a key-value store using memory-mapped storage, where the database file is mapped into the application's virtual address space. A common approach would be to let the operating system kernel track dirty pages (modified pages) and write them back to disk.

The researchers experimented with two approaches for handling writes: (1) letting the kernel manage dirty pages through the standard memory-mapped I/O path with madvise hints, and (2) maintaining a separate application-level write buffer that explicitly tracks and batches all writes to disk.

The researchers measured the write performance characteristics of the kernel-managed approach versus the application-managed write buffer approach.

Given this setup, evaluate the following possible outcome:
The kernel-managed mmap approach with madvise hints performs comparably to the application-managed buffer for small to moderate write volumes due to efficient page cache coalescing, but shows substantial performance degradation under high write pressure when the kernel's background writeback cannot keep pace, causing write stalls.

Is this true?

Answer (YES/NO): NO